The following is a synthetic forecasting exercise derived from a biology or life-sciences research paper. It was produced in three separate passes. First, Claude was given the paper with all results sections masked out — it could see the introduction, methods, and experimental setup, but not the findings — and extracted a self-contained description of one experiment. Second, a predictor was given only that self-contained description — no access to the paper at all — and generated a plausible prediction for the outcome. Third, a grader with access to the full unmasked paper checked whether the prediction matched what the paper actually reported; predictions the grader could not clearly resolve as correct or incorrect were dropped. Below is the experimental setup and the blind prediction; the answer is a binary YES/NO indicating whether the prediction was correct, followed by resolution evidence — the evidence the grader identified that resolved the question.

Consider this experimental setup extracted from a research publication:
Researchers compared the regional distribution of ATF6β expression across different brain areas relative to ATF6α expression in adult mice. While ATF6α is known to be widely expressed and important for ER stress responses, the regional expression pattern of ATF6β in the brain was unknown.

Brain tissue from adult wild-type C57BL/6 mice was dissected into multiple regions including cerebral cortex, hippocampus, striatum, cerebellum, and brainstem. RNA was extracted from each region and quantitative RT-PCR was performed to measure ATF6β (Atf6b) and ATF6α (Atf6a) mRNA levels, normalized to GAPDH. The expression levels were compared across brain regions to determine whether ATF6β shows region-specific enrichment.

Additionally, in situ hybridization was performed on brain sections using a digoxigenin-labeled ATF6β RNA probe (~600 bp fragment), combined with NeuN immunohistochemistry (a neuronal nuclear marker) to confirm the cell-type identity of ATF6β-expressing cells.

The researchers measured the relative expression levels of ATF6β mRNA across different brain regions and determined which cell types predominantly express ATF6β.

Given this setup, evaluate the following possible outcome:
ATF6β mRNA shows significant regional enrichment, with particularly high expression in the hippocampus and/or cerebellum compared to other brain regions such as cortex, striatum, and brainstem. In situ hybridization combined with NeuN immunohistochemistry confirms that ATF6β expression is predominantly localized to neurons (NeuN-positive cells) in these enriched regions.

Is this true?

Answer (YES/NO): YES